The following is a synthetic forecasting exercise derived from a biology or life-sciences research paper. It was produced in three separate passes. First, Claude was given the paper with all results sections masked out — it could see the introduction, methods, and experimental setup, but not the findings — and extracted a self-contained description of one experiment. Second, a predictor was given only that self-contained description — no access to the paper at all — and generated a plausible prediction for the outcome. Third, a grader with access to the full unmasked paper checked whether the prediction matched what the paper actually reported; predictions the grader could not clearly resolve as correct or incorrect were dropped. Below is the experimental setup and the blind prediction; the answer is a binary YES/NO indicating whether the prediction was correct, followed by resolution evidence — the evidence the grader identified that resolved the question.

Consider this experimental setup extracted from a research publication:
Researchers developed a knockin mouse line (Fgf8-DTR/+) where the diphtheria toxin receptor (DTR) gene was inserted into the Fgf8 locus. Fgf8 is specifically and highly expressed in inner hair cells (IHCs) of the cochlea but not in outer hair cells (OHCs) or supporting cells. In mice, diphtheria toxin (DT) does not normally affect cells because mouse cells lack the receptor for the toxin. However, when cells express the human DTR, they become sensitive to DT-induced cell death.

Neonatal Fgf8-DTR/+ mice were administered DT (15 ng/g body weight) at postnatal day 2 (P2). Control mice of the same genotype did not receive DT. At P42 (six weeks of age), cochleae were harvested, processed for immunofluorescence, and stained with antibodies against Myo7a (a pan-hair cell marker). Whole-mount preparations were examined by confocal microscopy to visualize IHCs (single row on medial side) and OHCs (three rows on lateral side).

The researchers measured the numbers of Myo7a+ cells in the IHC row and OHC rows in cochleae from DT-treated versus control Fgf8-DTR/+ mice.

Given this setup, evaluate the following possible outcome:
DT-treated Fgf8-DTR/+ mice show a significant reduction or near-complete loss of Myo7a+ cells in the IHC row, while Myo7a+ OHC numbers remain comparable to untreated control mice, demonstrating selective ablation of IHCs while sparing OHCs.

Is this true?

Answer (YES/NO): YES